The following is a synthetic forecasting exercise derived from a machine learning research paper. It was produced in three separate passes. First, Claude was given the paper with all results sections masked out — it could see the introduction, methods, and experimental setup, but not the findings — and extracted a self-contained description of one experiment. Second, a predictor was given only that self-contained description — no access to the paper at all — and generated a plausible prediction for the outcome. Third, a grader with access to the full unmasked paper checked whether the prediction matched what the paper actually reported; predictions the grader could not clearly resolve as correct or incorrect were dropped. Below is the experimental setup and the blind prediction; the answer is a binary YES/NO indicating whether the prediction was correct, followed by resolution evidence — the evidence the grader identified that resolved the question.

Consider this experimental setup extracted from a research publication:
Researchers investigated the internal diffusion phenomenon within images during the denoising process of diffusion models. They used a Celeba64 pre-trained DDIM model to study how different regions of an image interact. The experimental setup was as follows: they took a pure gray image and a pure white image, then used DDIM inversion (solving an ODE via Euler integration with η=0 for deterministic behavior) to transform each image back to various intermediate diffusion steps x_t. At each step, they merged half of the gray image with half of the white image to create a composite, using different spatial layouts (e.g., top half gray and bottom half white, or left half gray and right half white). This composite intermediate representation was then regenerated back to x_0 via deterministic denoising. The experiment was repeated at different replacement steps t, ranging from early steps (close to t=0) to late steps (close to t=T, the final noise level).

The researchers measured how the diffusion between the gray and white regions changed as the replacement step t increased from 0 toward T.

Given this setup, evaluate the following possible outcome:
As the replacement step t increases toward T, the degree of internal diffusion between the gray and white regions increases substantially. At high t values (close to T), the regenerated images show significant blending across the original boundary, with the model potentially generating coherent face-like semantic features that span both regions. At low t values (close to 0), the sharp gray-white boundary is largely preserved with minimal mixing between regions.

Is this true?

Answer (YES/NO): YES